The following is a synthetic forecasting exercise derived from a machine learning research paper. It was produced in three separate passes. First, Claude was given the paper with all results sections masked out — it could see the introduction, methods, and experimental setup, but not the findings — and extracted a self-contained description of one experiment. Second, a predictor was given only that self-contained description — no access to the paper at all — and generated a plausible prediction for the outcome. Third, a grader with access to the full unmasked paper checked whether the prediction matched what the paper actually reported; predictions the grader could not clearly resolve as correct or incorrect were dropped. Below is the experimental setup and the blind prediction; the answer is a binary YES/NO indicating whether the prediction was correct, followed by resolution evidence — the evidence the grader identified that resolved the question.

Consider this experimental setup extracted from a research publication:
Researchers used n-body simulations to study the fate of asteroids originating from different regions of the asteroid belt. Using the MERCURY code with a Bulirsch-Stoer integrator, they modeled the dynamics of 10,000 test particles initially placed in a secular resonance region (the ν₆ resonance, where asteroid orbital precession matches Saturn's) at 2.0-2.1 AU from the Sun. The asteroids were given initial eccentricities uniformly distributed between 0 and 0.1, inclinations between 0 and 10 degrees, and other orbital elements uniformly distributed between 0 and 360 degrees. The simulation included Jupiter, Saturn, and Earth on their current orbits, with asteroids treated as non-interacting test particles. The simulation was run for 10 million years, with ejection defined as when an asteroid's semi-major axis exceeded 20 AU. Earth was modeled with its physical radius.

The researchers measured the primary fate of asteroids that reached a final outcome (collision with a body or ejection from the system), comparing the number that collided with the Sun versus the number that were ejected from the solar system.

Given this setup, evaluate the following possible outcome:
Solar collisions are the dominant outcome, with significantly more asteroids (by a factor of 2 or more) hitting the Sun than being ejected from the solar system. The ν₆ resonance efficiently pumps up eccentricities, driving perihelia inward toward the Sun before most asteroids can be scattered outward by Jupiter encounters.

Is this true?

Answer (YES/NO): YES